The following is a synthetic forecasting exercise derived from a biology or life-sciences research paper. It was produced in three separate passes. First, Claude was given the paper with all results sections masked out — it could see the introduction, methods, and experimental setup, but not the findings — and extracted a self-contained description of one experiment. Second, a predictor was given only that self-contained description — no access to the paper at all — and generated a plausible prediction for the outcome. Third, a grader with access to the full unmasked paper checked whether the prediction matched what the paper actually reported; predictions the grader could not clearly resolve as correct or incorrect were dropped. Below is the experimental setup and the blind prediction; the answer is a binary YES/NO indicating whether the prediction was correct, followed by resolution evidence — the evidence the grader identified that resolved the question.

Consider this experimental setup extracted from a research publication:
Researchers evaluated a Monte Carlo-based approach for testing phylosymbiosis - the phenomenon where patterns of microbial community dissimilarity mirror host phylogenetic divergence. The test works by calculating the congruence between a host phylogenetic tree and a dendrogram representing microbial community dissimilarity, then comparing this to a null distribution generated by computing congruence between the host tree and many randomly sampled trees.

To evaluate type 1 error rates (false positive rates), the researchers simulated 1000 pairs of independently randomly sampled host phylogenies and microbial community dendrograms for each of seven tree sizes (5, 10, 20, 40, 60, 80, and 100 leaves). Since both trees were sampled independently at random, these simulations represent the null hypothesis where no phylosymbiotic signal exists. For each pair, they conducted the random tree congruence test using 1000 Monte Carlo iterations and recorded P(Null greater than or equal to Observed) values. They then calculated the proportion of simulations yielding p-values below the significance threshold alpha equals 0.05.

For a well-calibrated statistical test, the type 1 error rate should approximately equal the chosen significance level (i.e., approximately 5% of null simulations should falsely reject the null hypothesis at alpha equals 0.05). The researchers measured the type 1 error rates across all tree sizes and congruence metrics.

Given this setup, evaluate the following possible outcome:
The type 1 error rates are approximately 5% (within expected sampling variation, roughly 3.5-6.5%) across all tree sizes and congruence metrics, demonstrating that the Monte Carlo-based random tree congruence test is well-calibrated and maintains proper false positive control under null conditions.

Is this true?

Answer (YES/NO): NO